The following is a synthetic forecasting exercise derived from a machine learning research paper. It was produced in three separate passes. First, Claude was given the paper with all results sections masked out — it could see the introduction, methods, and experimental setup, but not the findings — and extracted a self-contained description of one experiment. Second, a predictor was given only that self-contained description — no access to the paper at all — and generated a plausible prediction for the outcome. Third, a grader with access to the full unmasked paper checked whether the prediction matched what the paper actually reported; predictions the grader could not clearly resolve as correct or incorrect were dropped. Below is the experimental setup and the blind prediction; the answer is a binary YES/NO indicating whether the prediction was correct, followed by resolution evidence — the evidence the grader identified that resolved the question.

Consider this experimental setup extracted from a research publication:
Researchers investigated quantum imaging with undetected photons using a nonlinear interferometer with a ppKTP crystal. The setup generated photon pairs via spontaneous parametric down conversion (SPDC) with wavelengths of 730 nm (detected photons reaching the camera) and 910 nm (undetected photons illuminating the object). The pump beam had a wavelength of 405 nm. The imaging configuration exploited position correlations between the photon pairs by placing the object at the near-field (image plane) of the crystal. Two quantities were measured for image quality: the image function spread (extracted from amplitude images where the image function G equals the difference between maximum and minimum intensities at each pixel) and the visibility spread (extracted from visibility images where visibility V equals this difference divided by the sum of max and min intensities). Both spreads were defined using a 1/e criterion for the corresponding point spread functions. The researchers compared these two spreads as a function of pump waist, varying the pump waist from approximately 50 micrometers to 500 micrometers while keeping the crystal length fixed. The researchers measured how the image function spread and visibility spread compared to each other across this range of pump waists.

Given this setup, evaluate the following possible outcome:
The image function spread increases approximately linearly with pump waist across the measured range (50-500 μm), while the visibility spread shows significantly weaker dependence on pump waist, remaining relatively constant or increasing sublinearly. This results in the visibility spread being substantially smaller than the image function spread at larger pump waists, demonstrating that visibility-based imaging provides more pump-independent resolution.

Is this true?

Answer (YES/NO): NO